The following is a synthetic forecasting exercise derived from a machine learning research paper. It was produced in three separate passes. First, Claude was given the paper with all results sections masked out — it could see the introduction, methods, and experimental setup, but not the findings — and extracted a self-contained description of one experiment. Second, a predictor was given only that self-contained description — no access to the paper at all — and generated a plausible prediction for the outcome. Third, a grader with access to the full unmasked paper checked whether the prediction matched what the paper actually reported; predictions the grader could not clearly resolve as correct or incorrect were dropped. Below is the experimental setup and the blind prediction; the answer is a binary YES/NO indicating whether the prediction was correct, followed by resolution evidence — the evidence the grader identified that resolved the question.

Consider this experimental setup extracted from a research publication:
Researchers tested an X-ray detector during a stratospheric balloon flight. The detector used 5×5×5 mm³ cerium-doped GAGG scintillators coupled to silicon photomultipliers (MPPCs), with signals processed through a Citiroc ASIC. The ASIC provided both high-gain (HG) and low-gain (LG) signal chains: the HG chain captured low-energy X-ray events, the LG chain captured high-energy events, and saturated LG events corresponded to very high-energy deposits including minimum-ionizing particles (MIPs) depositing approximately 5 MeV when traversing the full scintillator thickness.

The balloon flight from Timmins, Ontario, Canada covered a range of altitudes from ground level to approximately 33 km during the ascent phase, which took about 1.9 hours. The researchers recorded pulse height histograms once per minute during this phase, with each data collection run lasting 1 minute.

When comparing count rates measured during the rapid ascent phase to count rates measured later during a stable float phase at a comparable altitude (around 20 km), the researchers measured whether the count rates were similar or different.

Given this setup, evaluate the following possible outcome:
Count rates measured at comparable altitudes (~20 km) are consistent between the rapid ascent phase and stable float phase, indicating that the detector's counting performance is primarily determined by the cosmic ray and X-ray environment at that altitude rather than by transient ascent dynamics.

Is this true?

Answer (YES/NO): NO